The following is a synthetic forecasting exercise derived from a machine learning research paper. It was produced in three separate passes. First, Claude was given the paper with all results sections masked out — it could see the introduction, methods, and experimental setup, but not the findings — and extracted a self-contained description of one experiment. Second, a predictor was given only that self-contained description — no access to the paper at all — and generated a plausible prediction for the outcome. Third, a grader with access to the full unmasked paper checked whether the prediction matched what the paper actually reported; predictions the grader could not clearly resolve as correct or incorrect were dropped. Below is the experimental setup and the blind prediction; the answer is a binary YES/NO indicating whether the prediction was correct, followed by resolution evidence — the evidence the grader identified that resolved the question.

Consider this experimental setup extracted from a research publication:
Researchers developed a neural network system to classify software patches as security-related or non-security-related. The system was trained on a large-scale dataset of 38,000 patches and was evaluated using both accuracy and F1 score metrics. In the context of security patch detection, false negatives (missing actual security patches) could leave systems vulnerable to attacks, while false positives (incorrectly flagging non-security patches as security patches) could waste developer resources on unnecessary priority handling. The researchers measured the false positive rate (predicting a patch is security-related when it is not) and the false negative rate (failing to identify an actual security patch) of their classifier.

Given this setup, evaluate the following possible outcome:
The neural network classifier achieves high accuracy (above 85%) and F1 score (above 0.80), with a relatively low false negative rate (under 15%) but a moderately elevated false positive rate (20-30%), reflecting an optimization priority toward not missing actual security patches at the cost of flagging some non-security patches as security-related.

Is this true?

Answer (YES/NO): NO